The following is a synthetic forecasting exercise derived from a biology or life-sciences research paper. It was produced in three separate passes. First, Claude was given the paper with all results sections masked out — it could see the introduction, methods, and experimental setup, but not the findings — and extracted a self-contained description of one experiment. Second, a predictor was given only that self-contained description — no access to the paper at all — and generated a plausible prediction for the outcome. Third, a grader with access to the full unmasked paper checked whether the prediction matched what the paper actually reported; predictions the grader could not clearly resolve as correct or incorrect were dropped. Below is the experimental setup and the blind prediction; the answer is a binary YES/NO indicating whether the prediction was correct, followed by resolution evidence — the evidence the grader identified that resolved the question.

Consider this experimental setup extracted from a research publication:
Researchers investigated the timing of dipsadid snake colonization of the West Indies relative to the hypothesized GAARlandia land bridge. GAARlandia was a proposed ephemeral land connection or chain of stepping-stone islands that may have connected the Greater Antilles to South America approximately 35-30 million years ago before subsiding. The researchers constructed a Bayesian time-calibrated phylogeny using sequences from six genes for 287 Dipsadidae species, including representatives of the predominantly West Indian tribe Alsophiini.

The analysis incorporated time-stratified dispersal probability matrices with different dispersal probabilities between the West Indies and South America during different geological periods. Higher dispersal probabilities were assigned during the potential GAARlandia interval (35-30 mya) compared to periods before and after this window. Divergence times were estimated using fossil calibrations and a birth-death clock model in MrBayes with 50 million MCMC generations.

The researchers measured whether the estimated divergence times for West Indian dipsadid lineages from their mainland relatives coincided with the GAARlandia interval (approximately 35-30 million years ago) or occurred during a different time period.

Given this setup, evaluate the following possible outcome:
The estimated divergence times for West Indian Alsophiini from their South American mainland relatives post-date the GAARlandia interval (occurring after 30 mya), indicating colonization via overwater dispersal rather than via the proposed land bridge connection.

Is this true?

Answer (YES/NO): NO